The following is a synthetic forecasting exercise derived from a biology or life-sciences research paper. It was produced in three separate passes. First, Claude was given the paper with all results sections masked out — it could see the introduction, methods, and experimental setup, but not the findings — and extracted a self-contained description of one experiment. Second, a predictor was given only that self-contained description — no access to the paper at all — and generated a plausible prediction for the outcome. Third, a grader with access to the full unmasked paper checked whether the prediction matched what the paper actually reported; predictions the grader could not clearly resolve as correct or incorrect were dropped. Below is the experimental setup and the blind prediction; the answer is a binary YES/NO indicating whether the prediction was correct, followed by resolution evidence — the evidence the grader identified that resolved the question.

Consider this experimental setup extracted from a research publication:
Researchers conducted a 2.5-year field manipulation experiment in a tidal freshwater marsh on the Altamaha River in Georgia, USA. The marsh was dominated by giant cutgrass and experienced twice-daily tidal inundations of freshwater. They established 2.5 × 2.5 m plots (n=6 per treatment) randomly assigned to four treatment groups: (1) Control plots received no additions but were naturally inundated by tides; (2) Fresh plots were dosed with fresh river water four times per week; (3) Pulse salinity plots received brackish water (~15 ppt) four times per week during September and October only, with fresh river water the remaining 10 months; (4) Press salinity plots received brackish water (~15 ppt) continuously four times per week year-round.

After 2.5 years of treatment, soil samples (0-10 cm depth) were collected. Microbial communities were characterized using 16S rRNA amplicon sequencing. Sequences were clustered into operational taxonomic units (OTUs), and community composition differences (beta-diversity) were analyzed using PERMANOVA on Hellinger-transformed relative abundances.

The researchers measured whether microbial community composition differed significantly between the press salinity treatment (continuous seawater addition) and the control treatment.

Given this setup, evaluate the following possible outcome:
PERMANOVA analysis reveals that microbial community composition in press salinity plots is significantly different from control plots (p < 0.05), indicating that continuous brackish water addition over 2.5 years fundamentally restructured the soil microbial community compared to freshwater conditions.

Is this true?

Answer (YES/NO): YES